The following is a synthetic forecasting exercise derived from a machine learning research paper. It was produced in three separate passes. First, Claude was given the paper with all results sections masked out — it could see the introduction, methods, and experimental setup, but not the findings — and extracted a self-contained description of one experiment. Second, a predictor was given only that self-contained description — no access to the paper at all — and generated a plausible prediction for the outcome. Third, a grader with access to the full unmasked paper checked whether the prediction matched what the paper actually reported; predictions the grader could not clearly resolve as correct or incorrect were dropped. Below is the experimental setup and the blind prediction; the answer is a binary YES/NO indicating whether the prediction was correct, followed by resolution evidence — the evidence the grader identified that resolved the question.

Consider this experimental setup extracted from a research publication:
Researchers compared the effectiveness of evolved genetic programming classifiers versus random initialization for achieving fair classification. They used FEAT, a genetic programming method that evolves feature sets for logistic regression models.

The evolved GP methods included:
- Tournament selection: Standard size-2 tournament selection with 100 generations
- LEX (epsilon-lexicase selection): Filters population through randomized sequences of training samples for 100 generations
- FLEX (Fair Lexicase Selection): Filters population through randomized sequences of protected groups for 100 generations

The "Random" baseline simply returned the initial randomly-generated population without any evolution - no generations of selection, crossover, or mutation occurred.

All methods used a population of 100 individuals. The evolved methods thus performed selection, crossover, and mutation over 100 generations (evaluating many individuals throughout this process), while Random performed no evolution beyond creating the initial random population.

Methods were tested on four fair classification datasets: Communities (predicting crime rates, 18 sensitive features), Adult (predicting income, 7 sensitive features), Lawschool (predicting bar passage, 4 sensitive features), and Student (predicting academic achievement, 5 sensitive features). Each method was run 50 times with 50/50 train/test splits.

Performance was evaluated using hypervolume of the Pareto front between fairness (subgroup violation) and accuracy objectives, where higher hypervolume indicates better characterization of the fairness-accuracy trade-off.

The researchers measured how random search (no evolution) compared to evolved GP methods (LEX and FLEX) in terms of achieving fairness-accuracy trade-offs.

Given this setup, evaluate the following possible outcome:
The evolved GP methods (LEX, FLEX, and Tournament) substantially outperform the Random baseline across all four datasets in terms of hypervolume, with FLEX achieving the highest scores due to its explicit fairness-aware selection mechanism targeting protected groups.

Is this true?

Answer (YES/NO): NO